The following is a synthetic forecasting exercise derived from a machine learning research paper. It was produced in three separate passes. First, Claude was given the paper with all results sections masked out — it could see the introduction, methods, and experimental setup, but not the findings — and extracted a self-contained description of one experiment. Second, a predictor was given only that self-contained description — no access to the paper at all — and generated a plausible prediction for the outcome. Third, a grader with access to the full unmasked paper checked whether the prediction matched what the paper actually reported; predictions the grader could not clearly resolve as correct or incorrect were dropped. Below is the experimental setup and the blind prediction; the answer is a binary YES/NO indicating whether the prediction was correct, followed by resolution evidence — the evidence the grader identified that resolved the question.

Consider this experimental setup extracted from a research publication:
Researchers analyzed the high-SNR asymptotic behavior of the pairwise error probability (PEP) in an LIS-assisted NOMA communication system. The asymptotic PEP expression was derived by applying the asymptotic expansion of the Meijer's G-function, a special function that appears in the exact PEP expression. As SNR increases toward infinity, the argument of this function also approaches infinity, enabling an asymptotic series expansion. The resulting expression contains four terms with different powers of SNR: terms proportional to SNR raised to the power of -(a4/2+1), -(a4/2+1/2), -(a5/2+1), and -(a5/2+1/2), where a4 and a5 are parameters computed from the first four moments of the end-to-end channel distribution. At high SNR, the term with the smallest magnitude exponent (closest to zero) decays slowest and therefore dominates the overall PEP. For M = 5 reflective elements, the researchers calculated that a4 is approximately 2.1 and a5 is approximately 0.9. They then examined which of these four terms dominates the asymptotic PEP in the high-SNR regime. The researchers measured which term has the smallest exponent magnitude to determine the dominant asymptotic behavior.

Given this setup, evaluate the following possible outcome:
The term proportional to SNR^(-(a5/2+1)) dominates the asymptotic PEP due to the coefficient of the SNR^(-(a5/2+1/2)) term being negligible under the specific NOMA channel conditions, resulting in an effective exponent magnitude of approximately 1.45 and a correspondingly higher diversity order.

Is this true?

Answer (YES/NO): NO